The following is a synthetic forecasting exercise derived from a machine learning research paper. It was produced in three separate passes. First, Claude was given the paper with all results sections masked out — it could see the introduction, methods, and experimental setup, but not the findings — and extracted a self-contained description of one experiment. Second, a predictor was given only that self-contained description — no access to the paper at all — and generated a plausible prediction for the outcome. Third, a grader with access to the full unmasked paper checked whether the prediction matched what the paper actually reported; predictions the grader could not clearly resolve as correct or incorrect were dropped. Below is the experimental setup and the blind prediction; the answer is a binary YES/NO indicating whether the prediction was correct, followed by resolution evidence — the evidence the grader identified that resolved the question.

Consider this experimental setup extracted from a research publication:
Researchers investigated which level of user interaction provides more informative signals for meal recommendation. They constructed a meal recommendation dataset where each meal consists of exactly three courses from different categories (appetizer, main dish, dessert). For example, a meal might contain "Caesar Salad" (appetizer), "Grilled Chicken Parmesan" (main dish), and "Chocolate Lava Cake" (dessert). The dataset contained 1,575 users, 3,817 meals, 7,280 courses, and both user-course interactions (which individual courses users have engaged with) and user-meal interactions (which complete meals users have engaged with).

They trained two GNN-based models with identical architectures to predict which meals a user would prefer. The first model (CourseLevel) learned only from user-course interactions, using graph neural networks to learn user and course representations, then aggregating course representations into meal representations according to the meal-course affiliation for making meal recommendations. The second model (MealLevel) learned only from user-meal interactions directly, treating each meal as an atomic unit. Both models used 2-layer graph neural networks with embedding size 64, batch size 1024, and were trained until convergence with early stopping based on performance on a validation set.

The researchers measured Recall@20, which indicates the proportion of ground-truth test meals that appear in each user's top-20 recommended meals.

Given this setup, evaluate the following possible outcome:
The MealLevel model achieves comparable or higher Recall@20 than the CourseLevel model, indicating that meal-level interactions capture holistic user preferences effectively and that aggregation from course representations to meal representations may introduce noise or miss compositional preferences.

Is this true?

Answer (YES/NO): NO